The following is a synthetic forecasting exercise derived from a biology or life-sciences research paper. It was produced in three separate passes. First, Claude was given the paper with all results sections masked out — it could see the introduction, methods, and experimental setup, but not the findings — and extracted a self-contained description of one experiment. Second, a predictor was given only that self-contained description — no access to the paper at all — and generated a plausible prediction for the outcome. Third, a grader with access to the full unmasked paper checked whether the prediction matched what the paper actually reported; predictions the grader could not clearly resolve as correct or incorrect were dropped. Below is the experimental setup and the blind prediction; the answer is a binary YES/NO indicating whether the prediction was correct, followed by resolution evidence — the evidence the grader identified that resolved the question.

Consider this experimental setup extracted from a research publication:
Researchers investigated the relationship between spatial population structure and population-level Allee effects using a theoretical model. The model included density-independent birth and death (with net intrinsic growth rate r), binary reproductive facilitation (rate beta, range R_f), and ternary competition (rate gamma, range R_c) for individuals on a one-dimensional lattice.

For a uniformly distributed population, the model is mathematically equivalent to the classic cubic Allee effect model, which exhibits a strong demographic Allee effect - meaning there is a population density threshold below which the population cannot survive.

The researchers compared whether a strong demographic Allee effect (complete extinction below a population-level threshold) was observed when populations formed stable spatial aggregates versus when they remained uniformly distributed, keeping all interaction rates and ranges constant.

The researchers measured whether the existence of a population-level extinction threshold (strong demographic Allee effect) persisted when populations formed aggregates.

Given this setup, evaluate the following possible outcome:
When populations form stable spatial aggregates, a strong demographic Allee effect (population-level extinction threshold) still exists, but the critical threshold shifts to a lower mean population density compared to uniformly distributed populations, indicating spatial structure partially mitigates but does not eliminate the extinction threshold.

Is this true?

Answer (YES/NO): YES